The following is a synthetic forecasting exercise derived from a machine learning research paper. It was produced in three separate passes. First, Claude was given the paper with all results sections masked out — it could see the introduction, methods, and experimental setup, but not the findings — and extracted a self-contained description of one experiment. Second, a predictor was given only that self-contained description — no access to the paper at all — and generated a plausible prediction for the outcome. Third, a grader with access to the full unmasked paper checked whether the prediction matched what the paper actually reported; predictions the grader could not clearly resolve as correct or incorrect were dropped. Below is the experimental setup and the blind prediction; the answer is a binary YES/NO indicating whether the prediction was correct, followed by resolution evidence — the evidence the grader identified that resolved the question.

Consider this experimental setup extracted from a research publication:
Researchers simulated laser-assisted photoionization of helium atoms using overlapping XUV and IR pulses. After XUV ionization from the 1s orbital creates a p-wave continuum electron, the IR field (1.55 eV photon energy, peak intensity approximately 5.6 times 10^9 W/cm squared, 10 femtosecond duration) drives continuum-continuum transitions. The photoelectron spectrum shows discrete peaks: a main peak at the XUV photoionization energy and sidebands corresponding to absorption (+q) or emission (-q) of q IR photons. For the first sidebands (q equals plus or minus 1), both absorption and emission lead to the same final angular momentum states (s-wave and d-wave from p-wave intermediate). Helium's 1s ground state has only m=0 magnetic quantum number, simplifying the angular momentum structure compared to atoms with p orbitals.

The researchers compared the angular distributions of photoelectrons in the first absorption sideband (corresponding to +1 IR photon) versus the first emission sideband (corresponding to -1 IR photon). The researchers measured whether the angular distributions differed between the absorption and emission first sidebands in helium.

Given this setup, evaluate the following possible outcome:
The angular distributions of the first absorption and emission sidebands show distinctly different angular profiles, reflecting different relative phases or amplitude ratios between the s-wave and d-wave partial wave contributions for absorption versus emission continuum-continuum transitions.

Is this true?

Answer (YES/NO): YES